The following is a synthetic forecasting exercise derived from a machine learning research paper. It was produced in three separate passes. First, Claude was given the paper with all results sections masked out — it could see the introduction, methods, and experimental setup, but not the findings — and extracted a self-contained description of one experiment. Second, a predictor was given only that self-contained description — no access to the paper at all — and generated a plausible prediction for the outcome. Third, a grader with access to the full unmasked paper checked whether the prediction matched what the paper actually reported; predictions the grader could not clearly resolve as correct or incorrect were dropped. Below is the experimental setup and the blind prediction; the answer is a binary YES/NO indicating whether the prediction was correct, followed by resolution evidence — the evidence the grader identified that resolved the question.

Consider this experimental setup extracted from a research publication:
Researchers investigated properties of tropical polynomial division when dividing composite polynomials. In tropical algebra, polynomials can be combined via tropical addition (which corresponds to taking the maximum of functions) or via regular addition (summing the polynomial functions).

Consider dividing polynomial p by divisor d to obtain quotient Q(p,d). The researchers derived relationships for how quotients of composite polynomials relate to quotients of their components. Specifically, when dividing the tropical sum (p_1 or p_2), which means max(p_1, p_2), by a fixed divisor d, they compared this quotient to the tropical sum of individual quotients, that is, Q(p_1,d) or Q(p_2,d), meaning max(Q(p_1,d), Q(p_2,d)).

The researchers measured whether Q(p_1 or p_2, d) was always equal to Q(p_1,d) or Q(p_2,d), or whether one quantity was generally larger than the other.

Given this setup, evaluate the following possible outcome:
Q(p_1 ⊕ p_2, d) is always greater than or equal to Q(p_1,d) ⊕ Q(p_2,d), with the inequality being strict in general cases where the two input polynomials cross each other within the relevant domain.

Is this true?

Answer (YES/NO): NO